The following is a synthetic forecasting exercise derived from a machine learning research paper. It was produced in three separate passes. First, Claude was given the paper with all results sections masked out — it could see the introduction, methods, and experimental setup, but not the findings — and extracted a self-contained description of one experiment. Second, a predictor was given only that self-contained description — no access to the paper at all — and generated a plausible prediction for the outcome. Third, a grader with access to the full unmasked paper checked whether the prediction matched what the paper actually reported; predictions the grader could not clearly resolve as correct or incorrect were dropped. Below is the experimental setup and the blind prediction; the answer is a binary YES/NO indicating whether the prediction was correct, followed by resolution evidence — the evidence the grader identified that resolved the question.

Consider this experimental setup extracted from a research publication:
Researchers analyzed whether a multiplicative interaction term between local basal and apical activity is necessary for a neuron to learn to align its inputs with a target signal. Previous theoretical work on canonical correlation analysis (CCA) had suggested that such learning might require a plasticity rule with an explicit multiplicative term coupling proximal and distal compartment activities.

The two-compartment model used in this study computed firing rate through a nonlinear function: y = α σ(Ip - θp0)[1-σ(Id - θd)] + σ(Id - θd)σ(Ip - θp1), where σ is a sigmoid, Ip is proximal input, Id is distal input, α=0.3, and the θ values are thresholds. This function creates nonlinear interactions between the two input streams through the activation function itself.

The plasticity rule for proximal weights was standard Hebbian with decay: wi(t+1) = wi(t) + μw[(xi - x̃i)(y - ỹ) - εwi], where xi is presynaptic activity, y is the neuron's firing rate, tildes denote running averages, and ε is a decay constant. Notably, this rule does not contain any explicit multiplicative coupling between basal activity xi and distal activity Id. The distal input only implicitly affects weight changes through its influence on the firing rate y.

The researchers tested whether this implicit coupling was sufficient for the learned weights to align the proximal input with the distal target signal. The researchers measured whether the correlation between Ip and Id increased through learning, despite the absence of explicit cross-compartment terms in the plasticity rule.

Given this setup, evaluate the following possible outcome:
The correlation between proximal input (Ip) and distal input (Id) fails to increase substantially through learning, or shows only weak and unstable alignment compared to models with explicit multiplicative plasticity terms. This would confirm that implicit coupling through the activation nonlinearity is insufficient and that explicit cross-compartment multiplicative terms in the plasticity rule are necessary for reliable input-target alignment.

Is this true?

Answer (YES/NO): NO